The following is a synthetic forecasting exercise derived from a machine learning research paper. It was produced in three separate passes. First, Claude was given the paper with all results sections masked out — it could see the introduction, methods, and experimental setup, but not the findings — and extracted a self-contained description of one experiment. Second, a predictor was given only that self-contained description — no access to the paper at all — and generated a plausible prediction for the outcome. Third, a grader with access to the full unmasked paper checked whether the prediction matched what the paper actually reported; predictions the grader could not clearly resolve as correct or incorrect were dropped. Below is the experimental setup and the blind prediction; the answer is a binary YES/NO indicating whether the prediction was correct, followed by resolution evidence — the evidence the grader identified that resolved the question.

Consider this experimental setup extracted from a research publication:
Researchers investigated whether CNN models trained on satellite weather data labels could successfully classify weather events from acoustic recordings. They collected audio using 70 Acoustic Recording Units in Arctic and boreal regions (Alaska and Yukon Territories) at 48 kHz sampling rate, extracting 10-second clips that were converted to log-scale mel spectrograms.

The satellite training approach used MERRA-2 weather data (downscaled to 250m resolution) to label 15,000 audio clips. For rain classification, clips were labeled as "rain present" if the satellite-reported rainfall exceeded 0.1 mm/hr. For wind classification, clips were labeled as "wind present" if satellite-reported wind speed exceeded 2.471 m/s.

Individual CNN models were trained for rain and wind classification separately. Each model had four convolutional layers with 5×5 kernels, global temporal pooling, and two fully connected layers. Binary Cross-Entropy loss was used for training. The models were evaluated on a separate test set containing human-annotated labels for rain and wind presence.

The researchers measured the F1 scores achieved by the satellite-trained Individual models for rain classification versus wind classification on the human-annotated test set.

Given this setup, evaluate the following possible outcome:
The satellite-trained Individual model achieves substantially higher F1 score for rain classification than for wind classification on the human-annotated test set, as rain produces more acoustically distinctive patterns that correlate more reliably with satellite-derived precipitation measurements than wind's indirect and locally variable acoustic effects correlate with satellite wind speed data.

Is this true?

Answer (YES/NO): NO